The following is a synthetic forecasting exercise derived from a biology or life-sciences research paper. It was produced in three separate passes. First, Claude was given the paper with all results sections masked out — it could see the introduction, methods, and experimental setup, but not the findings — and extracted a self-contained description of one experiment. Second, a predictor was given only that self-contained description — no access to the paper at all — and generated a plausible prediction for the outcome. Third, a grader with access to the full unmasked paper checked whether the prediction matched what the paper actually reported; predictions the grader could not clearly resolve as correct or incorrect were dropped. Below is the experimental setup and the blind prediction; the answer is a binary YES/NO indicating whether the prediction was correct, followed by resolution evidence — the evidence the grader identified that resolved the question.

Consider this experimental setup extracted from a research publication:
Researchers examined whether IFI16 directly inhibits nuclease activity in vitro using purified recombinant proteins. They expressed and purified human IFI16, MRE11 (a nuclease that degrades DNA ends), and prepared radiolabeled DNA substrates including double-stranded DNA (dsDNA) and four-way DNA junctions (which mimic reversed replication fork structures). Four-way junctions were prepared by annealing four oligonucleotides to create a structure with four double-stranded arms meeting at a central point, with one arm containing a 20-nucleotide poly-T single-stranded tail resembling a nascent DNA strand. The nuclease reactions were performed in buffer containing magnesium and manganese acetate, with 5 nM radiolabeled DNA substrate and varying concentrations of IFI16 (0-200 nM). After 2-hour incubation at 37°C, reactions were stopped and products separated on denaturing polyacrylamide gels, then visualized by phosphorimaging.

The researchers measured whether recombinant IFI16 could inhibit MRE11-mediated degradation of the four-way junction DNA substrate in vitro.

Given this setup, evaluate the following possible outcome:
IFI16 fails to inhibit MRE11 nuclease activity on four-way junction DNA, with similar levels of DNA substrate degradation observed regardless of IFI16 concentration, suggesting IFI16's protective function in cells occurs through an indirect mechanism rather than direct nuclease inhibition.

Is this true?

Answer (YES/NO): NO